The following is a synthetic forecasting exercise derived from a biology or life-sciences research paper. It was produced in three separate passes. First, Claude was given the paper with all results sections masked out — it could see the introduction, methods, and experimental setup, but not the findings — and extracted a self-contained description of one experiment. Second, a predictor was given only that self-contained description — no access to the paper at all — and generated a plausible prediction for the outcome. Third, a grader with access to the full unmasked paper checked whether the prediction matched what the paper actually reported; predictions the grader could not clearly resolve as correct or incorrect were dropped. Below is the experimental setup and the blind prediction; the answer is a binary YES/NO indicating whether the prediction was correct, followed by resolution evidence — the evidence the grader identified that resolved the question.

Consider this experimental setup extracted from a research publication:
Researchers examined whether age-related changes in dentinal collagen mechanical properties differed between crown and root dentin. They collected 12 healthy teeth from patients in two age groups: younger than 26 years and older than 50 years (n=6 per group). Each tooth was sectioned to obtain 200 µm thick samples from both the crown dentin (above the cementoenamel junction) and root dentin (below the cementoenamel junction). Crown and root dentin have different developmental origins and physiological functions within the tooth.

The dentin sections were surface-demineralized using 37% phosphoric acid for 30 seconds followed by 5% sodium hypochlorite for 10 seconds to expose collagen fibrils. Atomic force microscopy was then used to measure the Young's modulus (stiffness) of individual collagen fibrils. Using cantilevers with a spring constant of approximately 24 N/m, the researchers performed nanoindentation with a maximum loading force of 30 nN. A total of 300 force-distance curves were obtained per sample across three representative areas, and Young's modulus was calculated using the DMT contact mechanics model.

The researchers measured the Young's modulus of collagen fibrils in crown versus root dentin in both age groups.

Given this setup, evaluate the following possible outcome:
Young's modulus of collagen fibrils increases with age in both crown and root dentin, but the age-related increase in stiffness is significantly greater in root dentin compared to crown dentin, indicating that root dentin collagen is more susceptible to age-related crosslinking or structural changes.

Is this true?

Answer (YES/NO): NO